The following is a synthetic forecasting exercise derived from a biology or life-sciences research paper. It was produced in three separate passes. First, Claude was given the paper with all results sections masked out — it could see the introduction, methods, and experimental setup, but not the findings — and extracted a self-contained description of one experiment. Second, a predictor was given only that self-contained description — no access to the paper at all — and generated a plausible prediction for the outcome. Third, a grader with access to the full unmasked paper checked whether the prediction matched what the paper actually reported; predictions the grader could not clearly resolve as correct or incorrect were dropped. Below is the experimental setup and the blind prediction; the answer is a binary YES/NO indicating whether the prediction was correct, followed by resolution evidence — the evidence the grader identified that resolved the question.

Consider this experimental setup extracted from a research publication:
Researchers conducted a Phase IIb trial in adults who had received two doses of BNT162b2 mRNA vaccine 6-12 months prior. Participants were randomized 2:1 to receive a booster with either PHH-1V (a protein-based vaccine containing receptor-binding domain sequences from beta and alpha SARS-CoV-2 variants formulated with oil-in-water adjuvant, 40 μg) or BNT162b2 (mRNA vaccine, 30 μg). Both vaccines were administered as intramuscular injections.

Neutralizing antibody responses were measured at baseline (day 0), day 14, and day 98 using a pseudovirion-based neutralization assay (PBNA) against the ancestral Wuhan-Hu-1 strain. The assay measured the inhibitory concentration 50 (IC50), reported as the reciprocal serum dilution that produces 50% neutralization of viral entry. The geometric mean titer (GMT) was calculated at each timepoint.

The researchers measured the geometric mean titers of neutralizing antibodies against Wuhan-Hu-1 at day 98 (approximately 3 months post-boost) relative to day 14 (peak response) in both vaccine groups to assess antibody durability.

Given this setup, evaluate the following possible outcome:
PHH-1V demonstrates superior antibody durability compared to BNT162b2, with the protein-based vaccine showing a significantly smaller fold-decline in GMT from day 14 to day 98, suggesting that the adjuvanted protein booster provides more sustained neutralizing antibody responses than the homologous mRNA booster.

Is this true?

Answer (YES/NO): YES